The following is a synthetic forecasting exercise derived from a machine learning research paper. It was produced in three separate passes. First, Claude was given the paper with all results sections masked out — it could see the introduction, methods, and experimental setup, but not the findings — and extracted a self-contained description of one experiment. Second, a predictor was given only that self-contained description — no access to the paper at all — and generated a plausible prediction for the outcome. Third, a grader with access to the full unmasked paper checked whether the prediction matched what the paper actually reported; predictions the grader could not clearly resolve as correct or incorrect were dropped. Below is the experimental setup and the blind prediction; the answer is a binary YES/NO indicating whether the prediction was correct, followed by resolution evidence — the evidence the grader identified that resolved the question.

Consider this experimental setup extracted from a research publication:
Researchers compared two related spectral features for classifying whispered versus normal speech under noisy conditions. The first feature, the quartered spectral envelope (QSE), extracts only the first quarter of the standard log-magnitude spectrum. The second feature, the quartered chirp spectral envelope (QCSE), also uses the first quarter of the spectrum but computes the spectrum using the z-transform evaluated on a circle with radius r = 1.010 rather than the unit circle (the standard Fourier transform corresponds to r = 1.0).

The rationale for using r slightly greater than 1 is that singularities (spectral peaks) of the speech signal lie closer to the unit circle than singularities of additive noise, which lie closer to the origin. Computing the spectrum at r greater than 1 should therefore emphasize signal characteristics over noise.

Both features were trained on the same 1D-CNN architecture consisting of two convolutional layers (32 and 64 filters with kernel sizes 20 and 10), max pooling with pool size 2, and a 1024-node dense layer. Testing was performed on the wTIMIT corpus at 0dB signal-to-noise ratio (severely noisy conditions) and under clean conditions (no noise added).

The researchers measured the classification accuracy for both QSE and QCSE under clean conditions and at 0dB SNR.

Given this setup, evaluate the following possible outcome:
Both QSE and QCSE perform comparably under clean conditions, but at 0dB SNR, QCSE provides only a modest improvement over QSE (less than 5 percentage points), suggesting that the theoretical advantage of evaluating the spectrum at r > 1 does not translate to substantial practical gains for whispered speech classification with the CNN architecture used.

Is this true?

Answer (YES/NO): NO